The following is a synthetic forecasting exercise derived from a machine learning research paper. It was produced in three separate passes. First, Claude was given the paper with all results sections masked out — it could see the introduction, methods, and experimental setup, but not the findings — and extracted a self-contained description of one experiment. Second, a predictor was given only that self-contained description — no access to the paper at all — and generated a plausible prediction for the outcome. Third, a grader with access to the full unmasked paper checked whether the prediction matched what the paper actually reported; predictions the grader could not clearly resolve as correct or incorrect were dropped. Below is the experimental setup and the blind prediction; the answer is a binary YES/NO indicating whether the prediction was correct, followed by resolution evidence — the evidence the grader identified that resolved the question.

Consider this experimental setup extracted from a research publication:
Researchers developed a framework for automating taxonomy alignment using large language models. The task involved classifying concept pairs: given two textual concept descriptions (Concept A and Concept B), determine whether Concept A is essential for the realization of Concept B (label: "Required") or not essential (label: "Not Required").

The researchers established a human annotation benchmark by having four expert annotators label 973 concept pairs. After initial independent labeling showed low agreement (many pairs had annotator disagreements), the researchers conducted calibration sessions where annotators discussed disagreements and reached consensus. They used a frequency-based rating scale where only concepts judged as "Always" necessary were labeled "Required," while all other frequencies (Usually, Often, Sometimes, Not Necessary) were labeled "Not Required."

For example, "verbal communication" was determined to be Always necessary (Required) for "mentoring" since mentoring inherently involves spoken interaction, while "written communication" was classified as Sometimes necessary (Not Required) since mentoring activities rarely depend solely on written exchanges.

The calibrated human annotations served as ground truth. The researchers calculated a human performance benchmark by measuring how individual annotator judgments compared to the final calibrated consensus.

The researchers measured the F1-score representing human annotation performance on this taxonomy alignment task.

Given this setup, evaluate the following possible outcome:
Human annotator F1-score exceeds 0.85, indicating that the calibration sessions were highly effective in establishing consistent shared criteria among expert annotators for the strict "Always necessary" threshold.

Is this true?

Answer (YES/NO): NO